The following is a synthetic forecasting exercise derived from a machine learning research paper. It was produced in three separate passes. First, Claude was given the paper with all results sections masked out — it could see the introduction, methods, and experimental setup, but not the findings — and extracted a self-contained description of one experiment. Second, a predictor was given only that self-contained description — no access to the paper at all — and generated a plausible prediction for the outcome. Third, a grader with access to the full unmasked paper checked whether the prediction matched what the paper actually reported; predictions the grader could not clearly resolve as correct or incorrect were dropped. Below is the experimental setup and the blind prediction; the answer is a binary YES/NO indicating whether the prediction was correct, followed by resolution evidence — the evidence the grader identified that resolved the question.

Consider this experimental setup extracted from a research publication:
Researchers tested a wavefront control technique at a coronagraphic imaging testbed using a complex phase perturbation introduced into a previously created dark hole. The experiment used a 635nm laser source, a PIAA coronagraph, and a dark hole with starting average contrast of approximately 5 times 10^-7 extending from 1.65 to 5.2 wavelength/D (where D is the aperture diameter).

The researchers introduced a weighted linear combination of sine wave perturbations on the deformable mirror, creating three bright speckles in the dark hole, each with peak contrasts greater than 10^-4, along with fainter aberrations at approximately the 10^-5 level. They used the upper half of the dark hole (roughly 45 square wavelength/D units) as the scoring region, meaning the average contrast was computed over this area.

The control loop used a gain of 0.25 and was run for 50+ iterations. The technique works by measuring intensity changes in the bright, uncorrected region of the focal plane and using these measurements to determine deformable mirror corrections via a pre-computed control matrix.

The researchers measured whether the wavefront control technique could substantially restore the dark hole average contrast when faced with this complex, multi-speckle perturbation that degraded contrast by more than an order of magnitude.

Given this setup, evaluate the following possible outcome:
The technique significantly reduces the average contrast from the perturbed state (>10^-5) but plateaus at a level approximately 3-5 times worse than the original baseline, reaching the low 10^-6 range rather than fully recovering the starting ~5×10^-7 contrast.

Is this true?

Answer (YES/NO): NO